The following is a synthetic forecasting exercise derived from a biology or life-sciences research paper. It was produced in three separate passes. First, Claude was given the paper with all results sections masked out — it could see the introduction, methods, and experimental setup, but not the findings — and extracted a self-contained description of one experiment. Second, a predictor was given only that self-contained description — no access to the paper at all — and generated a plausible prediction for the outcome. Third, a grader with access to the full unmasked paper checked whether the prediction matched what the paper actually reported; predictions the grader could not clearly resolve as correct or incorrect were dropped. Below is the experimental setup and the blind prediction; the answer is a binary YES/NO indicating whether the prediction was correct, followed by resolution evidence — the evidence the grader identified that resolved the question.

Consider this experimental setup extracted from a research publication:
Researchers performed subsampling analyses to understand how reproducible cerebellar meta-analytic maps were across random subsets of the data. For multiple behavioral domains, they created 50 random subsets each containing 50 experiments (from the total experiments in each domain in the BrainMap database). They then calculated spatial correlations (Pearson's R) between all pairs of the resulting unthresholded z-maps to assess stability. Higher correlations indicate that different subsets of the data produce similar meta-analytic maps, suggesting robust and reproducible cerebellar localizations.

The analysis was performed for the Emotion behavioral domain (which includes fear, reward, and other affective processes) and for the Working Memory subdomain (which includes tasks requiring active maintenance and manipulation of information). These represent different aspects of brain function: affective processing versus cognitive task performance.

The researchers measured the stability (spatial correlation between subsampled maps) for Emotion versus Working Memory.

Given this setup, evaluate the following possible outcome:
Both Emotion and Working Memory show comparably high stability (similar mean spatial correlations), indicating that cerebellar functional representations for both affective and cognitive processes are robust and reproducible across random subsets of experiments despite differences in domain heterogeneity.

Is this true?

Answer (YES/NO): NO